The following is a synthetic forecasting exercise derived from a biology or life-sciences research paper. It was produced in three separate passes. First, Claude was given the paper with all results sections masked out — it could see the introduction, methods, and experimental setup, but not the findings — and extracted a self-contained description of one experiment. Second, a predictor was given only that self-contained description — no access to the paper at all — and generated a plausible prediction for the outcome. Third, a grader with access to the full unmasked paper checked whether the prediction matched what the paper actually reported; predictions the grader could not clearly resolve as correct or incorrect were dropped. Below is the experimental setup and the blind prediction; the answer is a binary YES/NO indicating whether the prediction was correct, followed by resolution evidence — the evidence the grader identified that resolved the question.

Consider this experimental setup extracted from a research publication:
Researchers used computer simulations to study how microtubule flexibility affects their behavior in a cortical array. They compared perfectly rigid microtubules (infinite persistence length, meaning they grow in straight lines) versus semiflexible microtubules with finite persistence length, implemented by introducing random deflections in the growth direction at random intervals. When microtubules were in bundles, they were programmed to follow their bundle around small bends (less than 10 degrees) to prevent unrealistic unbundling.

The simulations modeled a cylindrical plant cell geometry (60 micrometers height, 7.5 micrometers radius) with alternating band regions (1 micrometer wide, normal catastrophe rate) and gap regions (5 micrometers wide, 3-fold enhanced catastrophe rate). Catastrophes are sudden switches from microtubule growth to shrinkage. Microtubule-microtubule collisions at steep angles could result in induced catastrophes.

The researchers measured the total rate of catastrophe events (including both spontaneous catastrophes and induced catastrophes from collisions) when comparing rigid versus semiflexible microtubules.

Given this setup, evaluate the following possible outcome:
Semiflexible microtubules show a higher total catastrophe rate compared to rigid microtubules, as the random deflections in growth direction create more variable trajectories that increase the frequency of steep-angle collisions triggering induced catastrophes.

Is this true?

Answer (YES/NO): YES